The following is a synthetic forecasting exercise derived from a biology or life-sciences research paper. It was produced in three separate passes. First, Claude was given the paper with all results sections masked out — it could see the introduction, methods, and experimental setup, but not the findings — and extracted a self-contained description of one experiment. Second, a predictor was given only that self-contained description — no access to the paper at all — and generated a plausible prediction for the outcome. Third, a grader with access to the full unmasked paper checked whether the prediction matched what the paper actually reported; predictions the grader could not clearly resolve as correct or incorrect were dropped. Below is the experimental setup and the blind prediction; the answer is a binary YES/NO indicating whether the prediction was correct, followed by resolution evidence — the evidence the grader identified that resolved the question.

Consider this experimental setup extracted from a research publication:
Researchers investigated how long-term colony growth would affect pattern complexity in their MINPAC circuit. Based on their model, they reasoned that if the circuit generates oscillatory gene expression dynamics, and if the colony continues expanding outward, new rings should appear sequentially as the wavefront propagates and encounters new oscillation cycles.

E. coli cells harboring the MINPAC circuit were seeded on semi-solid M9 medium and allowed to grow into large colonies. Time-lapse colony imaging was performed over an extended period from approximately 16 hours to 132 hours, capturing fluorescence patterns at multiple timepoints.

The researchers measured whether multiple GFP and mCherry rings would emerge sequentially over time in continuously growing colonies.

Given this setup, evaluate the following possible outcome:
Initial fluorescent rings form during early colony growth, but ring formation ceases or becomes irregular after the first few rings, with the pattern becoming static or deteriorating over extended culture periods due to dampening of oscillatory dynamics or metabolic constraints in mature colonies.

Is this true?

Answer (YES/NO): NO